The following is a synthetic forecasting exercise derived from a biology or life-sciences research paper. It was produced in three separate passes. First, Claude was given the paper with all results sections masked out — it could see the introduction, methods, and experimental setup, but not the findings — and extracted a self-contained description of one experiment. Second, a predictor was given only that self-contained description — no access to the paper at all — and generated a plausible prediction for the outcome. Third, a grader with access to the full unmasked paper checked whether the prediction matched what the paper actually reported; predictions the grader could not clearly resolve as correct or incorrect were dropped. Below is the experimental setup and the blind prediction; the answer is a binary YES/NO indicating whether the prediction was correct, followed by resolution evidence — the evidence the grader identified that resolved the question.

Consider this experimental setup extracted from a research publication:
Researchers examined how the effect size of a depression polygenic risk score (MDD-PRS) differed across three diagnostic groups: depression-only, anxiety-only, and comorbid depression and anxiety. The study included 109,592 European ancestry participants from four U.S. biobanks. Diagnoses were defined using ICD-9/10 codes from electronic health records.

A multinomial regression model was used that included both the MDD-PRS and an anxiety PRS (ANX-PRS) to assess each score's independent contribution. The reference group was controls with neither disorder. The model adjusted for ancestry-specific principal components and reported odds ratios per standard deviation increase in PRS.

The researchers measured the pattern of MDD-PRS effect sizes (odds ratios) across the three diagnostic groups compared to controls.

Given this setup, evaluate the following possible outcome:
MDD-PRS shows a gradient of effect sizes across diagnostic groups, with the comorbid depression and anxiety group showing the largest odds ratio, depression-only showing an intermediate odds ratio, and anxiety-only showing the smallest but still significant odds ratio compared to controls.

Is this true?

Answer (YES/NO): YES